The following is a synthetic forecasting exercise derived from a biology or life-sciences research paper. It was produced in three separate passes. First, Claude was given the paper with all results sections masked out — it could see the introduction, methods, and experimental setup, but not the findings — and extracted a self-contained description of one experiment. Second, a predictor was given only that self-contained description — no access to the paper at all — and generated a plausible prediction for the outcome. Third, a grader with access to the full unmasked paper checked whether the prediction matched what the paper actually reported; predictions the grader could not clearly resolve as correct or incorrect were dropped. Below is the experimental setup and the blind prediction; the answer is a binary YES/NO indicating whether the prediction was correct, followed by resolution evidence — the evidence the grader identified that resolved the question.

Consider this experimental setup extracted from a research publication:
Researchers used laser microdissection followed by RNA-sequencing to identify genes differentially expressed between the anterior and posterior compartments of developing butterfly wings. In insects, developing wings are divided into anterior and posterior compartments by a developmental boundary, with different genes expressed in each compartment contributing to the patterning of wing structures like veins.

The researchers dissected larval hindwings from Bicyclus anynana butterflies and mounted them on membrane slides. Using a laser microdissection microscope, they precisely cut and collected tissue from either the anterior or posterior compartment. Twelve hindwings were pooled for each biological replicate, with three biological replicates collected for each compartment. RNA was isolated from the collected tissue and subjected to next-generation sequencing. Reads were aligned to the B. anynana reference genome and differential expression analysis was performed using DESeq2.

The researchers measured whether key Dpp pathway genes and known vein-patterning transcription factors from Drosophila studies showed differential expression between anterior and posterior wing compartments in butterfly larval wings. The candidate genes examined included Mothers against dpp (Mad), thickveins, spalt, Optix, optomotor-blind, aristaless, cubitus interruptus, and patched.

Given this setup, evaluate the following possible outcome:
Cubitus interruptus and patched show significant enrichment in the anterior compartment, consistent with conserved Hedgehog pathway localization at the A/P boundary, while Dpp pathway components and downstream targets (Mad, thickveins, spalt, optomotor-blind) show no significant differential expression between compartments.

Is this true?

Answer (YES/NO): NO